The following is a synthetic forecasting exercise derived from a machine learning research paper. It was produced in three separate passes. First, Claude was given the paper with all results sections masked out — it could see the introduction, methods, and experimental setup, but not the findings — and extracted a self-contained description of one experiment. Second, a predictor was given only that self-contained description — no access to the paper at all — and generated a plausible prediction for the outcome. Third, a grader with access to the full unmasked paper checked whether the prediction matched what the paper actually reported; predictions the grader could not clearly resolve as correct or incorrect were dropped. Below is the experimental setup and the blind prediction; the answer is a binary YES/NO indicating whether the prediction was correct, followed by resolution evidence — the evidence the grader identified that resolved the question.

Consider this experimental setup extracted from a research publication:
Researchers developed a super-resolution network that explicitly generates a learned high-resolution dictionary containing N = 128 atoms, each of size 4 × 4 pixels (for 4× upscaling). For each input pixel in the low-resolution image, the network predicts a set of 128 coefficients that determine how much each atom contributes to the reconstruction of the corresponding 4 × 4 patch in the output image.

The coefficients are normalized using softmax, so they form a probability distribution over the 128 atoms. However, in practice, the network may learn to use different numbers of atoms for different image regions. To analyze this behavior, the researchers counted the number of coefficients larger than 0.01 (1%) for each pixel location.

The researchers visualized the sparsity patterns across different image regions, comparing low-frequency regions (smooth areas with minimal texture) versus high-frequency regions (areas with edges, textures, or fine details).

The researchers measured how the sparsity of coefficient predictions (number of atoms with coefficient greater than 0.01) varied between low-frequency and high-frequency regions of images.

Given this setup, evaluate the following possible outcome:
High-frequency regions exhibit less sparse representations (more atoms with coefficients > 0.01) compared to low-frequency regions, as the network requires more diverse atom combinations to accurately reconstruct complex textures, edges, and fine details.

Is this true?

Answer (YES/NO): YES